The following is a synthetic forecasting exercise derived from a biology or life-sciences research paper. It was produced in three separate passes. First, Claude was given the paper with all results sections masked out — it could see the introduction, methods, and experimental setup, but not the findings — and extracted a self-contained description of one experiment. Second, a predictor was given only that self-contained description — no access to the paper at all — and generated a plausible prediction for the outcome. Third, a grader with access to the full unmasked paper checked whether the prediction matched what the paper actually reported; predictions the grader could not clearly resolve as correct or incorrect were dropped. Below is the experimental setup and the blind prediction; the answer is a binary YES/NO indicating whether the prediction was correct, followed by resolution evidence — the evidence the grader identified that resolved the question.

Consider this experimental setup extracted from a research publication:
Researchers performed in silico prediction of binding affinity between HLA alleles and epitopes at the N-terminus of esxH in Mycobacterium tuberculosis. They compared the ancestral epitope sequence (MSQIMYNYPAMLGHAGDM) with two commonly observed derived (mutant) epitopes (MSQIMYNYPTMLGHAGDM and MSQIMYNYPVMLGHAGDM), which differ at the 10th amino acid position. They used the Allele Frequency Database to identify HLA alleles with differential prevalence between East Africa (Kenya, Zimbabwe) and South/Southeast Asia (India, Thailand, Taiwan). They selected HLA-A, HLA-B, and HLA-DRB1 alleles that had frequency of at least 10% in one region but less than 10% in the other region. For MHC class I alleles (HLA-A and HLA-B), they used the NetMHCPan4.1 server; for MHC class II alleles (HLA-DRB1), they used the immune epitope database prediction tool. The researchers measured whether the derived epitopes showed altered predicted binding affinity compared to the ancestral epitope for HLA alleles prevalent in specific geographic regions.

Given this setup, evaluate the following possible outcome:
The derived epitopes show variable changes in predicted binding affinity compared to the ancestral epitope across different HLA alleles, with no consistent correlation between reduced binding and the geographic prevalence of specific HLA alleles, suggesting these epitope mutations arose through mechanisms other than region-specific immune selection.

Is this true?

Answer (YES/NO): YES